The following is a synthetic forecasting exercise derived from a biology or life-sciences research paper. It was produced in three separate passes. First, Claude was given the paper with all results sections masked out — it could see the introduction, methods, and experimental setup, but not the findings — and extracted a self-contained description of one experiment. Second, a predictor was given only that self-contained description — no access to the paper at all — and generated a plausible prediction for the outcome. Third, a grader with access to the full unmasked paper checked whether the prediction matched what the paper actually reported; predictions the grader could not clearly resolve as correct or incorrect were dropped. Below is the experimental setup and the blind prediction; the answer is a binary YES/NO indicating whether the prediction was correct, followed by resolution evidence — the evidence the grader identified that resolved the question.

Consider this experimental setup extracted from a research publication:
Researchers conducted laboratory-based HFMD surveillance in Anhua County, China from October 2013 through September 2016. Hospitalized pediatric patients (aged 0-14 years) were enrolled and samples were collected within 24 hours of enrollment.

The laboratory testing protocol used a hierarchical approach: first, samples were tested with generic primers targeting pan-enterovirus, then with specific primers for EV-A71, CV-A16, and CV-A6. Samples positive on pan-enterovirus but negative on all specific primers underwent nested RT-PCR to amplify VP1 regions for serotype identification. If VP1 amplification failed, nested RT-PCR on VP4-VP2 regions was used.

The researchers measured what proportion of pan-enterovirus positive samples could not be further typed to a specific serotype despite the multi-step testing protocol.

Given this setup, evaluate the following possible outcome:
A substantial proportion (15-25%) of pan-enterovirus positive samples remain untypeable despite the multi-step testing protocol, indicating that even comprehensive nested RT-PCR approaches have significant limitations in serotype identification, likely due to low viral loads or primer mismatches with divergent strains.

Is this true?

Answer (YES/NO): NO